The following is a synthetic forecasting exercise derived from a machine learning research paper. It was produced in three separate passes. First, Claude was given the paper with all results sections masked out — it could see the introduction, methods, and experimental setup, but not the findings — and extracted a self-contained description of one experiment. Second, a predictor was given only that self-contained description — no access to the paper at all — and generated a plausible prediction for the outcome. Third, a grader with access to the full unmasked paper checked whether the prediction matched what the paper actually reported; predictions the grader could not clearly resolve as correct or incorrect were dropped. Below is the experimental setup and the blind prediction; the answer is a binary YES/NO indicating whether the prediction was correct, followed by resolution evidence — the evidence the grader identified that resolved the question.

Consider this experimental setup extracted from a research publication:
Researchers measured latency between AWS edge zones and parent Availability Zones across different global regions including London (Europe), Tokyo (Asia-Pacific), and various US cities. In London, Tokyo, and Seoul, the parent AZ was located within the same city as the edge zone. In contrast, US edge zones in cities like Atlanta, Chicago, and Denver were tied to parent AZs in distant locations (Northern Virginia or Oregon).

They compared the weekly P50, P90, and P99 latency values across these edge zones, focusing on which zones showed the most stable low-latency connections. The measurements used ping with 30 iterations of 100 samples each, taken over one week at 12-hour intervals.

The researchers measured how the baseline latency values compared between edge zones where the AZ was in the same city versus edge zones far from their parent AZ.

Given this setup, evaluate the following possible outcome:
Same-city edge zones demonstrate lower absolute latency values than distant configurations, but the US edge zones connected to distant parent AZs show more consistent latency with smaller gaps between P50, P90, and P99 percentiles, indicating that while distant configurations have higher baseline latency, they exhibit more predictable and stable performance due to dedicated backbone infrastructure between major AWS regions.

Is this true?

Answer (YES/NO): NO